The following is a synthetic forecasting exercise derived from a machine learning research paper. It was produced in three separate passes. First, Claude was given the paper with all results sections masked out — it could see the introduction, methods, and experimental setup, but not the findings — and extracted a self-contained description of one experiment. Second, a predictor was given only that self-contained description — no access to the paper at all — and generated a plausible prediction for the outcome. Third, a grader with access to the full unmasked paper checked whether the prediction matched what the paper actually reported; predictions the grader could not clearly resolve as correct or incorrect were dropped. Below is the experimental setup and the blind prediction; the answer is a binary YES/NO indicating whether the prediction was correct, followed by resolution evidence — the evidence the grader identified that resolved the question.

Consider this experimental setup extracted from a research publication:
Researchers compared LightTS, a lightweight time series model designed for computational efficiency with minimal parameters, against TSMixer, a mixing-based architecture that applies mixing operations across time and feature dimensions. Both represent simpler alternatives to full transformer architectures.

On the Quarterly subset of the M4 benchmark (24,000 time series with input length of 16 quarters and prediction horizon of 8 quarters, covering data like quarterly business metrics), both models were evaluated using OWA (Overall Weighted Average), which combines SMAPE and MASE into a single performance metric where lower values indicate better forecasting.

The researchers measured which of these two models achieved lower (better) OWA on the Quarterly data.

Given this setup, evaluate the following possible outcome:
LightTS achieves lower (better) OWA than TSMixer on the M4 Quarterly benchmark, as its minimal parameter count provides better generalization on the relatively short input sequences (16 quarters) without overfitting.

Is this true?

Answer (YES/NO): YES